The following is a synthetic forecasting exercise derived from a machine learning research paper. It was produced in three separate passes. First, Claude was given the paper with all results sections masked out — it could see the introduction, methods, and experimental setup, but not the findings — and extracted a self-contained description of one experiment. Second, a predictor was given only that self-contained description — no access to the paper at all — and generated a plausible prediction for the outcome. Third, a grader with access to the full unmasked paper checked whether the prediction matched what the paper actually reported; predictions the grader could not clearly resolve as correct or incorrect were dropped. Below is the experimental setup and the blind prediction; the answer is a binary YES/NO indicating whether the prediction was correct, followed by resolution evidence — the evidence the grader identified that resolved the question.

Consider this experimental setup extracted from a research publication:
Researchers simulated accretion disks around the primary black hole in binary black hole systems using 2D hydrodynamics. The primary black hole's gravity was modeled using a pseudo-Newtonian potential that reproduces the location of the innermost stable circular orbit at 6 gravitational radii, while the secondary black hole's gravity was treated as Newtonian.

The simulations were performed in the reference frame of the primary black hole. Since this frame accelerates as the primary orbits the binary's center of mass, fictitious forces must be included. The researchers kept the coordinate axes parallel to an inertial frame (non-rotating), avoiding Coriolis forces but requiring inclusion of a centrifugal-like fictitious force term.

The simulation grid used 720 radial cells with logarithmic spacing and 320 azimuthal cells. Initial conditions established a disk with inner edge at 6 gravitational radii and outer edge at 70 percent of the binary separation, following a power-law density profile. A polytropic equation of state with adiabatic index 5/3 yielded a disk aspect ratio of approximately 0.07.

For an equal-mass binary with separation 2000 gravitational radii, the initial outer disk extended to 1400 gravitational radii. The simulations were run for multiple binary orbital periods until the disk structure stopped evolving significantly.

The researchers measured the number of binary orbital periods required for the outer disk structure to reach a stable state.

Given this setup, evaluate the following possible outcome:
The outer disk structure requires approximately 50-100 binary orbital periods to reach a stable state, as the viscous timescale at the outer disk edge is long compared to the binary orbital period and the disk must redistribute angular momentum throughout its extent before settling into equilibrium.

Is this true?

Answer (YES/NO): NO